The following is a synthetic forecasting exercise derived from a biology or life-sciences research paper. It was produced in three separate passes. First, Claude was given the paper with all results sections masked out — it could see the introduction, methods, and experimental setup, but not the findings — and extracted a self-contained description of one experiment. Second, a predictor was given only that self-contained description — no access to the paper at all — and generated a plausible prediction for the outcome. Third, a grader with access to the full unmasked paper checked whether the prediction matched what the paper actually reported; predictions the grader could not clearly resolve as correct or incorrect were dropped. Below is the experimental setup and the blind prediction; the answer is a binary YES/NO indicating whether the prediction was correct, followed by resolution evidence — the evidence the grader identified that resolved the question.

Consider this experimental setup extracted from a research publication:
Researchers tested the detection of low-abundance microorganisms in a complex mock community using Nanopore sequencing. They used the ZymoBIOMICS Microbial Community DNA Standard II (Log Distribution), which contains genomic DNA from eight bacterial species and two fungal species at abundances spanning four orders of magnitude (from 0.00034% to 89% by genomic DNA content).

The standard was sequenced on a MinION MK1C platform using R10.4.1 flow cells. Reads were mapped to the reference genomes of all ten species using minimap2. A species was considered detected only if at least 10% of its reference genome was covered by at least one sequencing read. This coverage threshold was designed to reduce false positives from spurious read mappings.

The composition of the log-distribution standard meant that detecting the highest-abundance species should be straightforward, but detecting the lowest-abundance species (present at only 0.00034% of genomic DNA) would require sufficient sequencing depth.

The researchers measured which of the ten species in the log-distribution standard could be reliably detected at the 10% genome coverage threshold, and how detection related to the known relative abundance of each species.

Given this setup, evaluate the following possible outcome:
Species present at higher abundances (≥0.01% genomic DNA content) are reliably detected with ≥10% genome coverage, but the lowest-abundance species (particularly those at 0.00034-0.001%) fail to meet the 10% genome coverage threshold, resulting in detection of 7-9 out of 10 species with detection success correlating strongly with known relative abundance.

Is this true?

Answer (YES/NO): NO